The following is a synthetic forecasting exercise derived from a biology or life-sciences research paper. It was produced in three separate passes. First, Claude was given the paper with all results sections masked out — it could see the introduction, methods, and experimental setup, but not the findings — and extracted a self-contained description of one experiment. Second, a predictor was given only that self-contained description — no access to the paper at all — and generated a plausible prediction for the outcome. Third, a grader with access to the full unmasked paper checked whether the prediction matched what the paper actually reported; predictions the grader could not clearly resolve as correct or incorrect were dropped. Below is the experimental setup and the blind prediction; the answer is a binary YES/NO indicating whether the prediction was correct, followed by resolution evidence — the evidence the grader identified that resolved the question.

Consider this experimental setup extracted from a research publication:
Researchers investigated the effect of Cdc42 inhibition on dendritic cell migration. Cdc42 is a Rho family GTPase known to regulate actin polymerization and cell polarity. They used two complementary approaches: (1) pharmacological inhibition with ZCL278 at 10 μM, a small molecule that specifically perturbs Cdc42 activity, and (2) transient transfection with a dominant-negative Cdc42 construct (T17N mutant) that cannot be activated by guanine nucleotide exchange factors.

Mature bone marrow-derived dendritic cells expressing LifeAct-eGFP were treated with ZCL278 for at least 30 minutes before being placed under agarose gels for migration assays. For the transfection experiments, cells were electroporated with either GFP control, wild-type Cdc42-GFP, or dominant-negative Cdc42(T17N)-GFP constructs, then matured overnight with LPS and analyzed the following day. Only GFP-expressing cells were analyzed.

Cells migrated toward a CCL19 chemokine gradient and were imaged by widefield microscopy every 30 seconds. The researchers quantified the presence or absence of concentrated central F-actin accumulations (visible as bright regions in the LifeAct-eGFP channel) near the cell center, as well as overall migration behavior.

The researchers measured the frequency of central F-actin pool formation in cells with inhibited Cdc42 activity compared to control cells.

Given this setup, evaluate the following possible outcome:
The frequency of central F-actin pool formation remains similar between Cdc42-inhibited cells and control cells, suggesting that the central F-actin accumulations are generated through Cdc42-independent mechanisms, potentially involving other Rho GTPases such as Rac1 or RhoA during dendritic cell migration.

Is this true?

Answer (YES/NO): NO